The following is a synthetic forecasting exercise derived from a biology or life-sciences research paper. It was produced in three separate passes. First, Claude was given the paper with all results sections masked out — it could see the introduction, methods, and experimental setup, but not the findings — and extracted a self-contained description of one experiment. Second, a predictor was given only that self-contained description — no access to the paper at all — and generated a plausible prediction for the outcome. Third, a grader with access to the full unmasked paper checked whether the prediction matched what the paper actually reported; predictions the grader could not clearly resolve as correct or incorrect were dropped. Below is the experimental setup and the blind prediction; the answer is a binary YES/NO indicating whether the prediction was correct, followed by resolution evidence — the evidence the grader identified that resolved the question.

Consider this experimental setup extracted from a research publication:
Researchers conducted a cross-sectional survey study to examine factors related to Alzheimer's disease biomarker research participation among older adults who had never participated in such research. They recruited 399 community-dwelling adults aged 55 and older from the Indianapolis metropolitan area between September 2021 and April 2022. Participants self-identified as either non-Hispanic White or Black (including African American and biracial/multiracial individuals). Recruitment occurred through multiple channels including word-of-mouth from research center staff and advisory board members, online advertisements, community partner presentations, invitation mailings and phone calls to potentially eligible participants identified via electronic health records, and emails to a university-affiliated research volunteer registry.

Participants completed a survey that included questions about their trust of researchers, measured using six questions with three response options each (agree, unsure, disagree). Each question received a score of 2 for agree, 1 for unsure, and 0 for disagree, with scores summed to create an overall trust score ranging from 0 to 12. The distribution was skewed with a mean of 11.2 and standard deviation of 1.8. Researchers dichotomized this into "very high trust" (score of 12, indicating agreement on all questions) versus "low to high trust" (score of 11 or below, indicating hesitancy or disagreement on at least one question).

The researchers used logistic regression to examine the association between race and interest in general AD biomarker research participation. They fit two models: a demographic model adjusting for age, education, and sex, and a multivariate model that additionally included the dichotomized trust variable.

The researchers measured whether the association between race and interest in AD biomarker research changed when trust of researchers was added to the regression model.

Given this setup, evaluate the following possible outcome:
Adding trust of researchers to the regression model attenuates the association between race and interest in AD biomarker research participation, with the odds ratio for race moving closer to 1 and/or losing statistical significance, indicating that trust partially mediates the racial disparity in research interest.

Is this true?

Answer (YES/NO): NO